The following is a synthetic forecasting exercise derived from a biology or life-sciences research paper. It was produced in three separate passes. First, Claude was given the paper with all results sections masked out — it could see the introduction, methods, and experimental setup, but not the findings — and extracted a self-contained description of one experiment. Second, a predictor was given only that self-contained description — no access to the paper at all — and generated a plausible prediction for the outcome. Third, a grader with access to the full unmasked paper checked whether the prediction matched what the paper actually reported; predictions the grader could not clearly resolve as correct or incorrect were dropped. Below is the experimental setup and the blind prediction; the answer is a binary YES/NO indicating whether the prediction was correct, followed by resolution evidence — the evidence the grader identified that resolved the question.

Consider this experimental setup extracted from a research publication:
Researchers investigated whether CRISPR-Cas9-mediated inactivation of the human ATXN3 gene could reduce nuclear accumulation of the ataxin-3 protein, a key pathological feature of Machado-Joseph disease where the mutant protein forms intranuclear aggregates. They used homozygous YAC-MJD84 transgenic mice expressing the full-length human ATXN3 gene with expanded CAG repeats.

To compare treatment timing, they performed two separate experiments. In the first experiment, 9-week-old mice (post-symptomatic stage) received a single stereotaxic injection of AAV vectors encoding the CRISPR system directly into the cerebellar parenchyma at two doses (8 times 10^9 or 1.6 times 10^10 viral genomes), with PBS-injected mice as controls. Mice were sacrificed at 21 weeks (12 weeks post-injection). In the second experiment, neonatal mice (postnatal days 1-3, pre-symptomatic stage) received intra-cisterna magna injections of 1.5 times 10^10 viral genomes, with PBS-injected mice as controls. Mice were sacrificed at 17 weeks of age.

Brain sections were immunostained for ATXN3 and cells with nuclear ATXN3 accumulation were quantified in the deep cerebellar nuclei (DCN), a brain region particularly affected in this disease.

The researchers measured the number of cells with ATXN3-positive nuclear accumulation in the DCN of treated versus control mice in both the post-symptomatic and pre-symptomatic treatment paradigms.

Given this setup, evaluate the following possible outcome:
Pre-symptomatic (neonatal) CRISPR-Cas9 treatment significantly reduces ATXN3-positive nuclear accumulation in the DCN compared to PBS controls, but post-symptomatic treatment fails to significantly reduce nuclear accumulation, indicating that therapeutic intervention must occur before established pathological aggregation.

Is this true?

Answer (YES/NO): NO